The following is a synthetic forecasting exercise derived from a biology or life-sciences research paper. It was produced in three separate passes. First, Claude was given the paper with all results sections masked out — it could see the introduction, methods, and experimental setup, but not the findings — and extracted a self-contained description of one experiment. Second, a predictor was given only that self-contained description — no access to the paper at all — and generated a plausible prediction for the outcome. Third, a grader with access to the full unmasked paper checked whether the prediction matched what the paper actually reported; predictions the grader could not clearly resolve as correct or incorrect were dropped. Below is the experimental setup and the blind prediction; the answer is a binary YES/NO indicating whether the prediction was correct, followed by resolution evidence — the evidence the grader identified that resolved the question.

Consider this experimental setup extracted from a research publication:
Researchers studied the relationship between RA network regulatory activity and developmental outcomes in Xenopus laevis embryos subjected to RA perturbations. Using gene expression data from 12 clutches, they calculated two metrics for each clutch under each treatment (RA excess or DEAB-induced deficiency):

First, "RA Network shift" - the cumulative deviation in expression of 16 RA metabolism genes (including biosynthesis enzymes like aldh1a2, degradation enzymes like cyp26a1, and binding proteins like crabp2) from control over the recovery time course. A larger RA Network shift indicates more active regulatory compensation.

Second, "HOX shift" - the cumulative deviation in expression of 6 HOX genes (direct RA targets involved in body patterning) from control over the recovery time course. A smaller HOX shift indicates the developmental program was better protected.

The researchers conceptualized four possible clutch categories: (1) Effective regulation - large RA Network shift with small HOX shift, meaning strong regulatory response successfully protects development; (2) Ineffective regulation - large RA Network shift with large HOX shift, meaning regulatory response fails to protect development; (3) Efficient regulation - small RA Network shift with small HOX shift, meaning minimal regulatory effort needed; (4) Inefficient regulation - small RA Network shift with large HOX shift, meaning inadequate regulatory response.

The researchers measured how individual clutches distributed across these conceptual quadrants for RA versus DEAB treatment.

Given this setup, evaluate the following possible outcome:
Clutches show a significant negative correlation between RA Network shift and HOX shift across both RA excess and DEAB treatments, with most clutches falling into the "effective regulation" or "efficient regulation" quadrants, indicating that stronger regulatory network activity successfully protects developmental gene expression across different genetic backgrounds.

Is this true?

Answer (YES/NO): NO